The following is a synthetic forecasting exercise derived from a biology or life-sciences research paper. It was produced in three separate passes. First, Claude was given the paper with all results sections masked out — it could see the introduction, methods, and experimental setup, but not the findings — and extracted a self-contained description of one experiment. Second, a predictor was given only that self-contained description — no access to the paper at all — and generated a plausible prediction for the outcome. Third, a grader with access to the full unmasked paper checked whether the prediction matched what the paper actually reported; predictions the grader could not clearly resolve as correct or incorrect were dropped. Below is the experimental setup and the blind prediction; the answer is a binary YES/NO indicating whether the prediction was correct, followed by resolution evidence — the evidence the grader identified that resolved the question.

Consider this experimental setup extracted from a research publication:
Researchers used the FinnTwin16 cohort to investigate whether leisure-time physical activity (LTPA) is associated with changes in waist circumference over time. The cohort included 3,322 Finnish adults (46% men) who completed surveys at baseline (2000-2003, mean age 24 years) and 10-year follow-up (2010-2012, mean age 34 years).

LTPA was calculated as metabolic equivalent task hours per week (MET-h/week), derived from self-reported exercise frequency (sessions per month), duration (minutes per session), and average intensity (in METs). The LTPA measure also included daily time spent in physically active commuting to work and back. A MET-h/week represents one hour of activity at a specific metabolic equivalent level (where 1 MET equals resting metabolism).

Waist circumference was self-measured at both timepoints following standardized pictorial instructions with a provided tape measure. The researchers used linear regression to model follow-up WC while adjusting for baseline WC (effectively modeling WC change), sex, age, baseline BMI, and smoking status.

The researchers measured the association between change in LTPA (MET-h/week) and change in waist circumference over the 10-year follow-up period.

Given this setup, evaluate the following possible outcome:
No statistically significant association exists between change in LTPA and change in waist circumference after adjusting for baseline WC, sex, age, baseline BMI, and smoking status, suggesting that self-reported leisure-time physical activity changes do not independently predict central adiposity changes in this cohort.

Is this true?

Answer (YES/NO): NO